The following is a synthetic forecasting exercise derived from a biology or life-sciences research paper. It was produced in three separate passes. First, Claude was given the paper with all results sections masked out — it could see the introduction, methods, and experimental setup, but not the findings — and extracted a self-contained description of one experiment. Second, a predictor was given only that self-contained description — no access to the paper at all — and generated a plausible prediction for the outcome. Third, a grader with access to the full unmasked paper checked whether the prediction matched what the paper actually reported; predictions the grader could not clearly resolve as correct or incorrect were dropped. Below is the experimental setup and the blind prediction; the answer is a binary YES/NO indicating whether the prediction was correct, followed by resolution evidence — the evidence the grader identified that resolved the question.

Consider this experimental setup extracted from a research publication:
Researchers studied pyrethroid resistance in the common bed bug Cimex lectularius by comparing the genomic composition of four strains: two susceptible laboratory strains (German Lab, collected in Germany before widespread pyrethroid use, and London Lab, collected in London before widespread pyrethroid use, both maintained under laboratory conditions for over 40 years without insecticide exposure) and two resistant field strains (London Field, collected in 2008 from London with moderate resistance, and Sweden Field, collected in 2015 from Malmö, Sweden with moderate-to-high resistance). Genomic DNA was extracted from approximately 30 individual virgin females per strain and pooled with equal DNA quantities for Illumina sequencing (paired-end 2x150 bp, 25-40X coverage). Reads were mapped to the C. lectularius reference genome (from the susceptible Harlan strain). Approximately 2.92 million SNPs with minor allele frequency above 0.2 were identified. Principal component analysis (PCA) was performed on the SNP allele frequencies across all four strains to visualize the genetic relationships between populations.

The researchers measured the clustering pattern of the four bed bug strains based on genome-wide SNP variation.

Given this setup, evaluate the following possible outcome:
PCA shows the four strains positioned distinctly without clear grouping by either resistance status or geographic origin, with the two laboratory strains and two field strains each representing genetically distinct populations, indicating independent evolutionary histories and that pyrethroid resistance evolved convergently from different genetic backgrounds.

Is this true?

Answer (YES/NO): NO